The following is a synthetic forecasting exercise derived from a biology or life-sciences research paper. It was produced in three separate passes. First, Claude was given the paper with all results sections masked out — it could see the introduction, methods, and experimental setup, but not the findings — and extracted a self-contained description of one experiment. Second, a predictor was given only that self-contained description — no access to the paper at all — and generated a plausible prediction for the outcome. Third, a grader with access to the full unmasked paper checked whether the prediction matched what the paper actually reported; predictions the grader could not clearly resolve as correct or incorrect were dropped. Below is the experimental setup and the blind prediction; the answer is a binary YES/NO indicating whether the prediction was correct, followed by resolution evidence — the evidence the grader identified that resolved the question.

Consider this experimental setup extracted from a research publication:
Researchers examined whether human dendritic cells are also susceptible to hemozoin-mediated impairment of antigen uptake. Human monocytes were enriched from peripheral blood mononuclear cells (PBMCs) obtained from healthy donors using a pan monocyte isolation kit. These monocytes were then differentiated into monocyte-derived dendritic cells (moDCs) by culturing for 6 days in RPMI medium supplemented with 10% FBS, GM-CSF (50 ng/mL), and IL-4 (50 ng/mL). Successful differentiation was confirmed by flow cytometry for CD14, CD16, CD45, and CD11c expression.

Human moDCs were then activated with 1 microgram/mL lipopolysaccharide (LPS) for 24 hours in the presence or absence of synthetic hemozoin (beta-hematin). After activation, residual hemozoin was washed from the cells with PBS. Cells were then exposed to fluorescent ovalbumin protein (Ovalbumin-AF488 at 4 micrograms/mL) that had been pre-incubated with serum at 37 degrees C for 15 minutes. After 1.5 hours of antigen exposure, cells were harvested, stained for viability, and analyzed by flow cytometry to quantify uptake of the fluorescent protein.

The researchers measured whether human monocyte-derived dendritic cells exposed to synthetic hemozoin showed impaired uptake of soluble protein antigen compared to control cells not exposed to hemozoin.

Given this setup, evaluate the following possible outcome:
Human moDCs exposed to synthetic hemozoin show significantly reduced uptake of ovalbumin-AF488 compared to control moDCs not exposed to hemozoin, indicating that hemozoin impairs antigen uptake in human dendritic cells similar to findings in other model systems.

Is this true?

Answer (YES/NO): YES